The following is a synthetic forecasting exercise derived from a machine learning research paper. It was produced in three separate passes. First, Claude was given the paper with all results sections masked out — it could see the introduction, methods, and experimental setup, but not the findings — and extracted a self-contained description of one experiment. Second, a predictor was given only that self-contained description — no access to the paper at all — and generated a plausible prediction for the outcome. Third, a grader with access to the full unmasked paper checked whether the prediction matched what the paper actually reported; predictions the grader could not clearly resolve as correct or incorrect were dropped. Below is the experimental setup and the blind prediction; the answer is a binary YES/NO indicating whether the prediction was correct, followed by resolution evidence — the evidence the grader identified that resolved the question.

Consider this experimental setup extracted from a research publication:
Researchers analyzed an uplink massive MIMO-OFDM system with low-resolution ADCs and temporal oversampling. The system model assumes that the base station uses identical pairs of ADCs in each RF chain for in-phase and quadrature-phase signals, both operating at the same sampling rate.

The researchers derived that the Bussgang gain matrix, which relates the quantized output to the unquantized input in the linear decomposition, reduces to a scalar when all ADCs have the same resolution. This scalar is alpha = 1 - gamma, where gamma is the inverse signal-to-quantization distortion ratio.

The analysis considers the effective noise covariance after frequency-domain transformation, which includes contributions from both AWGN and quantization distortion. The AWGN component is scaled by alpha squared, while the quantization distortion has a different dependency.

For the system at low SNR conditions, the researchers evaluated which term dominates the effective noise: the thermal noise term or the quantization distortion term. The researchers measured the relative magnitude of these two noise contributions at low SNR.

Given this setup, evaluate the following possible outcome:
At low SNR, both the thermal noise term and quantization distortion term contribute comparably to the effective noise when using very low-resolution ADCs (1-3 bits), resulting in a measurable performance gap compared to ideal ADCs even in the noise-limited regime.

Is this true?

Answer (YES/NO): NO